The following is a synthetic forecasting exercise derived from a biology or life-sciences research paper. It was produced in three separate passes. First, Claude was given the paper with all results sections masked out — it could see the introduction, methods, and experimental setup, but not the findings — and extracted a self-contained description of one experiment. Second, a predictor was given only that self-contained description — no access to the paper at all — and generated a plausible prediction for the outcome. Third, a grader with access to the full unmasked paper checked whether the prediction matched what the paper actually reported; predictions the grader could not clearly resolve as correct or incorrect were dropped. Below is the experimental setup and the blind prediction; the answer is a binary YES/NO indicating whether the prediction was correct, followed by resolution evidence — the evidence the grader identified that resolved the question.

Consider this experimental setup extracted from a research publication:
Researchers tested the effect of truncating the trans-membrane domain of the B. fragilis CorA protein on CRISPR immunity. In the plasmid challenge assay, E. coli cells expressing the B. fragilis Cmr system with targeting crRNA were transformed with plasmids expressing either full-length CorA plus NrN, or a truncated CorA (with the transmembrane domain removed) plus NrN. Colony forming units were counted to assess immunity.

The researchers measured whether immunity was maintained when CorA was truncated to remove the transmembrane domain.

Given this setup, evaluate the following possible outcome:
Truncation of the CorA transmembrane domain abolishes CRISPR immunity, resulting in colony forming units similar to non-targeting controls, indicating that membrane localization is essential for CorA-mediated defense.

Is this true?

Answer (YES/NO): YES